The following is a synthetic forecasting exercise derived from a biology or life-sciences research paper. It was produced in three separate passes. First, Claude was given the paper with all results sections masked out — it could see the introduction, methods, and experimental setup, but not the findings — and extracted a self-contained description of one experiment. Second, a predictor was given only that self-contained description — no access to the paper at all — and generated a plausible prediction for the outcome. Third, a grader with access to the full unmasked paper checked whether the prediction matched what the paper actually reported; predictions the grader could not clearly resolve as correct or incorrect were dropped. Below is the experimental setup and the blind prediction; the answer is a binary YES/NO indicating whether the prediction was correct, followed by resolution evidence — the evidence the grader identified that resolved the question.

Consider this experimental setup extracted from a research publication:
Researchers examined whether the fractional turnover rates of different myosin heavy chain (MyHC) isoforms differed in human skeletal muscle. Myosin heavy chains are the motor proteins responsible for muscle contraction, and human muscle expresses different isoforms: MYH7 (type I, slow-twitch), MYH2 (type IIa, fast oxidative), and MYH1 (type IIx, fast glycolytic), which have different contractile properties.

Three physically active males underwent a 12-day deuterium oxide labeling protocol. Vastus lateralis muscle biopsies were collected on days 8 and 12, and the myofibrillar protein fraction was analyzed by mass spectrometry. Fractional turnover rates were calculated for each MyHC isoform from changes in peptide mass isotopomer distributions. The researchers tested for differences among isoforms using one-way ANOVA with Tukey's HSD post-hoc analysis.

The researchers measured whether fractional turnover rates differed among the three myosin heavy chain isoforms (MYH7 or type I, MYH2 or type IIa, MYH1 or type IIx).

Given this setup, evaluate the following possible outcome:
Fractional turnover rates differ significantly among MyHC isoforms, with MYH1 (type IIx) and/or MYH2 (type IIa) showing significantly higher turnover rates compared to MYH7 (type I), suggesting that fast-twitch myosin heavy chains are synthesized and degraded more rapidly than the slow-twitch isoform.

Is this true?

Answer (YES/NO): NO